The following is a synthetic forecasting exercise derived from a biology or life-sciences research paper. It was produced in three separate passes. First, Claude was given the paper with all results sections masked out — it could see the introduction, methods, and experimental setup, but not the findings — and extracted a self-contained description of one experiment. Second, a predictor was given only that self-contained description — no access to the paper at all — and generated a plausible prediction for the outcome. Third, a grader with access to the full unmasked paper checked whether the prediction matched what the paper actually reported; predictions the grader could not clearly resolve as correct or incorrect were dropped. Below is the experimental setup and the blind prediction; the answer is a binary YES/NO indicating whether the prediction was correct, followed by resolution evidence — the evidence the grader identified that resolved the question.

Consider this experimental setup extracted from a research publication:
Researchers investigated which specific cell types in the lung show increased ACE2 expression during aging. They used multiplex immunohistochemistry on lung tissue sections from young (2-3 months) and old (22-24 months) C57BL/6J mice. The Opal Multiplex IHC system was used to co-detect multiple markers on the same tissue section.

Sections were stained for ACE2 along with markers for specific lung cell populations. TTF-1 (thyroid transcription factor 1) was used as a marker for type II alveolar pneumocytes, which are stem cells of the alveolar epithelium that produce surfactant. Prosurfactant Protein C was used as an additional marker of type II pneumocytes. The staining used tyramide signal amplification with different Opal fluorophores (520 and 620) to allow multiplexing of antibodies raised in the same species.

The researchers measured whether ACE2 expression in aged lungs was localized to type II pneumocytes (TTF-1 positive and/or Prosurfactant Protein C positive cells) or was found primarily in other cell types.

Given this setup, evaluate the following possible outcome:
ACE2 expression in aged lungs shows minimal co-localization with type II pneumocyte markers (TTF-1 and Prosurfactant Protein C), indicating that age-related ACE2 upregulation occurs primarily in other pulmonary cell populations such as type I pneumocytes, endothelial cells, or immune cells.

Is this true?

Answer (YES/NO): NO